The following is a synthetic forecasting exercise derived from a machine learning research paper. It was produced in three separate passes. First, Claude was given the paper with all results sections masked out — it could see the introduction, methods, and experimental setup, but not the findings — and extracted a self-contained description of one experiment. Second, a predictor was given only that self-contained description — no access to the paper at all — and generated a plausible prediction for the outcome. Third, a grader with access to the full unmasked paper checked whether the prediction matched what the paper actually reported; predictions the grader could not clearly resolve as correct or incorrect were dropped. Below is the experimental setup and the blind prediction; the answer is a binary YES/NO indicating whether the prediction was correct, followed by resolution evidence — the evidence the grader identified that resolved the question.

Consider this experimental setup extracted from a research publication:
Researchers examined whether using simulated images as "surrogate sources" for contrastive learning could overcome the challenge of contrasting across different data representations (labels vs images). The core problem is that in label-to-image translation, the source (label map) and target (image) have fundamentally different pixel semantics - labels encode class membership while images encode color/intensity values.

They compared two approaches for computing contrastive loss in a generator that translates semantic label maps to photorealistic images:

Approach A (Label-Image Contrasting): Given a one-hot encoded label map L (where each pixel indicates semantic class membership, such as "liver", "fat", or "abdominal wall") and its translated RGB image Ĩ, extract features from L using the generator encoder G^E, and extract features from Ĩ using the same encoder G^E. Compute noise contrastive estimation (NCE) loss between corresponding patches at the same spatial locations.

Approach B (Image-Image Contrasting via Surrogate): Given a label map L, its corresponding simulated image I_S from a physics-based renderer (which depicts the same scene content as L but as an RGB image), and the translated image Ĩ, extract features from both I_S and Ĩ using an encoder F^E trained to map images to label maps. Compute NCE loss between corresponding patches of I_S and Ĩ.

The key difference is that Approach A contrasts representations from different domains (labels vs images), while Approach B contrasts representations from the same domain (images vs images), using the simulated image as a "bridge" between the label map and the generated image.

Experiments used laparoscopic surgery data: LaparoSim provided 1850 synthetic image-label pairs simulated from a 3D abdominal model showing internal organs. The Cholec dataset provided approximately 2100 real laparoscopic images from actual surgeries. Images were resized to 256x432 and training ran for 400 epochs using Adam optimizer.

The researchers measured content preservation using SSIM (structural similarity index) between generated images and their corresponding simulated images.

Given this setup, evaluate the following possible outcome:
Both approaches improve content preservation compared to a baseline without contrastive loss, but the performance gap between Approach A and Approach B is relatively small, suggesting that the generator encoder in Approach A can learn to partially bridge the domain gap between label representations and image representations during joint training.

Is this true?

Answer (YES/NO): NO